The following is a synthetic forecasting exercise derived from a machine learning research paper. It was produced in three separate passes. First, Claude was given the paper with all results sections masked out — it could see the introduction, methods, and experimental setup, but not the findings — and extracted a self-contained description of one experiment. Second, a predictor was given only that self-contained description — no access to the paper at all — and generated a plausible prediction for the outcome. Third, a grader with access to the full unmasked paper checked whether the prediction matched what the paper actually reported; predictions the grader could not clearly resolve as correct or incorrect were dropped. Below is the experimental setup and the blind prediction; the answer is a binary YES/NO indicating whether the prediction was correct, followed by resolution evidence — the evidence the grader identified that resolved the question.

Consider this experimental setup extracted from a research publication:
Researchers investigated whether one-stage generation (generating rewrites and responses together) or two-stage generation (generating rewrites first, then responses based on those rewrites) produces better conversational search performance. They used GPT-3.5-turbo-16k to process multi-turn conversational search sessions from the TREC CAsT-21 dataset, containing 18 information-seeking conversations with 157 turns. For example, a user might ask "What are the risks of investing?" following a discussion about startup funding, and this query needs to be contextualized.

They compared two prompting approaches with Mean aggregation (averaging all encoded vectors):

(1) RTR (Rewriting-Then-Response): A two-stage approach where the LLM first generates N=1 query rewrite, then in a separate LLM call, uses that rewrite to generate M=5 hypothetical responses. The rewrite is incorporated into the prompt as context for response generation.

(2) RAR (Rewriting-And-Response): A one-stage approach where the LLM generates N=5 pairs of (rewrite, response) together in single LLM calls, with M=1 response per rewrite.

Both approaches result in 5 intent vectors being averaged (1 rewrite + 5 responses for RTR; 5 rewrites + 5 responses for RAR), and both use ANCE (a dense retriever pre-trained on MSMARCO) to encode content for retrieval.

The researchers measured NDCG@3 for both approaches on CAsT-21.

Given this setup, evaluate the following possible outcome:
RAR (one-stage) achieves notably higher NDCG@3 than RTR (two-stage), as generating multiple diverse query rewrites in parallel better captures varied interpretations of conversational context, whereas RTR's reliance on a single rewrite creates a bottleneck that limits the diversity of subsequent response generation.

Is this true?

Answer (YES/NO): NO